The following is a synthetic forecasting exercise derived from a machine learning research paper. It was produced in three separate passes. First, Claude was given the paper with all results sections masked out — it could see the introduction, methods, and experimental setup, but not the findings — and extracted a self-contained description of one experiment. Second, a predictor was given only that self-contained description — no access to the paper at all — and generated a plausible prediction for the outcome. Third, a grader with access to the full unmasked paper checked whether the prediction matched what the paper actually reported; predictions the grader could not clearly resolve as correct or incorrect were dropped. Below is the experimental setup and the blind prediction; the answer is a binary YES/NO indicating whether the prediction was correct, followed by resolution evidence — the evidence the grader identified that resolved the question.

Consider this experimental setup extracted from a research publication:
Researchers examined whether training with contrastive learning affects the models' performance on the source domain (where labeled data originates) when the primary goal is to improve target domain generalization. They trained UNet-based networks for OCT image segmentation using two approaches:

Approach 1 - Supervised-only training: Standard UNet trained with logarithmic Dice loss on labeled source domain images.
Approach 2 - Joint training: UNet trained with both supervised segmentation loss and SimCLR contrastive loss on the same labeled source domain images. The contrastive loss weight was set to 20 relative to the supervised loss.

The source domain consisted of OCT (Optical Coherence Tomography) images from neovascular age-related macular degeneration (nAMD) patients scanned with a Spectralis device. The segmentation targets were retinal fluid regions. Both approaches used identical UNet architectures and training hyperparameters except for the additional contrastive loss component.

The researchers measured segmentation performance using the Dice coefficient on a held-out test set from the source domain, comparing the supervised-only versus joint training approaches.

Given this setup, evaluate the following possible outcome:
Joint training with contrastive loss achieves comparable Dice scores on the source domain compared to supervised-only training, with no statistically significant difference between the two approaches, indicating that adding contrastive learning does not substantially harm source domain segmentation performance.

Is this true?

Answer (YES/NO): NO